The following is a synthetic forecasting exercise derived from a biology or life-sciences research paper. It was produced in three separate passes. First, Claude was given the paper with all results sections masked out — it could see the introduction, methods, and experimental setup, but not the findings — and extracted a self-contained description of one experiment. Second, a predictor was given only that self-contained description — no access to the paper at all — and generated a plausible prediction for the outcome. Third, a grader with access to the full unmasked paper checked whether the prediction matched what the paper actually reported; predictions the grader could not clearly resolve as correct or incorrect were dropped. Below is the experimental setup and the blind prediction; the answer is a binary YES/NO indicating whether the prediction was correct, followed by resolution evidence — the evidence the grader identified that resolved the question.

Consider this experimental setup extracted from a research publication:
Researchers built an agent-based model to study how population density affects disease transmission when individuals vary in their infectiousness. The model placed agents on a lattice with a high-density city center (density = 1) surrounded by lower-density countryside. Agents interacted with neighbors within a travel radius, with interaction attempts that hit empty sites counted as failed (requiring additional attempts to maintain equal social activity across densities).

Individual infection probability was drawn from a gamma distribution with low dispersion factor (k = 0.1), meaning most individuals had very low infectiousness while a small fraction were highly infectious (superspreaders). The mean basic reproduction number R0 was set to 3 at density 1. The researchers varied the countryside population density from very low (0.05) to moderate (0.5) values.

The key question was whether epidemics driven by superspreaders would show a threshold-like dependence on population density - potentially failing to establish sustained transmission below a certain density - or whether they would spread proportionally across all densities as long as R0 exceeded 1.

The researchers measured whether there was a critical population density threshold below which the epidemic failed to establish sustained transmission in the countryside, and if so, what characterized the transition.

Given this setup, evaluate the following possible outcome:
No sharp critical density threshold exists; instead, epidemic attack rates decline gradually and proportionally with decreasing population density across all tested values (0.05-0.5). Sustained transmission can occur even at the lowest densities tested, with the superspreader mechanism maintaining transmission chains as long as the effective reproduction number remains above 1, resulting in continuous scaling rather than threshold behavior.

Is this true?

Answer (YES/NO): NO